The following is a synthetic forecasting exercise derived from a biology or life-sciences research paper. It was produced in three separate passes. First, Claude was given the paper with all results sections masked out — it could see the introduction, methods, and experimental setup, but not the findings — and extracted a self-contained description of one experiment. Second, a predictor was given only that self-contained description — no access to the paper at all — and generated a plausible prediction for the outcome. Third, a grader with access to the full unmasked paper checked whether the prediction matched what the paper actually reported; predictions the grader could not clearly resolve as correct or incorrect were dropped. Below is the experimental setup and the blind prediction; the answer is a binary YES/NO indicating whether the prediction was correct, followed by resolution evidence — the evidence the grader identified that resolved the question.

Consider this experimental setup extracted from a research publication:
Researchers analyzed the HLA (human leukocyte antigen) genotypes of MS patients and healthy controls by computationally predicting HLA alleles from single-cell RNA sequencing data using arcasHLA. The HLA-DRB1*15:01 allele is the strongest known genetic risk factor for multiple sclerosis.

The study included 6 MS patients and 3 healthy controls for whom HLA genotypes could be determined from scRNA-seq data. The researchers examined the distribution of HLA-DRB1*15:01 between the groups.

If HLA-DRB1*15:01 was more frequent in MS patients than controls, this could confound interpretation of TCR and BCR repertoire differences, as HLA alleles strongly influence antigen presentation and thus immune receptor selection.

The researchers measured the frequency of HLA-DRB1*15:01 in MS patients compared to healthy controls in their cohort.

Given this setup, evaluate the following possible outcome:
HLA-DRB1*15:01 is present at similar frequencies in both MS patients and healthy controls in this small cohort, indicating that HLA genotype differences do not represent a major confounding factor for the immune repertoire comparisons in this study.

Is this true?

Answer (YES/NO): NO